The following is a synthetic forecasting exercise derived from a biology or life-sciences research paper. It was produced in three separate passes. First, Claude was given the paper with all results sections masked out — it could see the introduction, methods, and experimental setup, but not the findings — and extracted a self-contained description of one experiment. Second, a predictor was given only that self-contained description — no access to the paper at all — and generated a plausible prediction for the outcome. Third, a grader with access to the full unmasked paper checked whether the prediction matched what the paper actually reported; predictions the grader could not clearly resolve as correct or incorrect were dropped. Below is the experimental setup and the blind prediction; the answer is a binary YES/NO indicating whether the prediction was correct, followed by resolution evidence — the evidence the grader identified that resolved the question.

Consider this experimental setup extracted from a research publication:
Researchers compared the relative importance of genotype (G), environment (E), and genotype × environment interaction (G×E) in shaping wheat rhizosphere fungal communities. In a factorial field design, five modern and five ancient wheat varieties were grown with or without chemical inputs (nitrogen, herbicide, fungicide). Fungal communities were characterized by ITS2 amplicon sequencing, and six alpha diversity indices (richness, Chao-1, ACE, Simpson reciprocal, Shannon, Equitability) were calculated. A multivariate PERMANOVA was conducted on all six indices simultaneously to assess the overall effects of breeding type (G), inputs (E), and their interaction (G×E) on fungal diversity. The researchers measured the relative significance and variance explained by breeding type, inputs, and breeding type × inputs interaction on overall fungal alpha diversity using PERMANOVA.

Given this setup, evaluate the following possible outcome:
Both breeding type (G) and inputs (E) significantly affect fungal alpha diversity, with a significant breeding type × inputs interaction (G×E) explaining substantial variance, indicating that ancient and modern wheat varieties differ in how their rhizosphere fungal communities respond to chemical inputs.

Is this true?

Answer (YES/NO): NO